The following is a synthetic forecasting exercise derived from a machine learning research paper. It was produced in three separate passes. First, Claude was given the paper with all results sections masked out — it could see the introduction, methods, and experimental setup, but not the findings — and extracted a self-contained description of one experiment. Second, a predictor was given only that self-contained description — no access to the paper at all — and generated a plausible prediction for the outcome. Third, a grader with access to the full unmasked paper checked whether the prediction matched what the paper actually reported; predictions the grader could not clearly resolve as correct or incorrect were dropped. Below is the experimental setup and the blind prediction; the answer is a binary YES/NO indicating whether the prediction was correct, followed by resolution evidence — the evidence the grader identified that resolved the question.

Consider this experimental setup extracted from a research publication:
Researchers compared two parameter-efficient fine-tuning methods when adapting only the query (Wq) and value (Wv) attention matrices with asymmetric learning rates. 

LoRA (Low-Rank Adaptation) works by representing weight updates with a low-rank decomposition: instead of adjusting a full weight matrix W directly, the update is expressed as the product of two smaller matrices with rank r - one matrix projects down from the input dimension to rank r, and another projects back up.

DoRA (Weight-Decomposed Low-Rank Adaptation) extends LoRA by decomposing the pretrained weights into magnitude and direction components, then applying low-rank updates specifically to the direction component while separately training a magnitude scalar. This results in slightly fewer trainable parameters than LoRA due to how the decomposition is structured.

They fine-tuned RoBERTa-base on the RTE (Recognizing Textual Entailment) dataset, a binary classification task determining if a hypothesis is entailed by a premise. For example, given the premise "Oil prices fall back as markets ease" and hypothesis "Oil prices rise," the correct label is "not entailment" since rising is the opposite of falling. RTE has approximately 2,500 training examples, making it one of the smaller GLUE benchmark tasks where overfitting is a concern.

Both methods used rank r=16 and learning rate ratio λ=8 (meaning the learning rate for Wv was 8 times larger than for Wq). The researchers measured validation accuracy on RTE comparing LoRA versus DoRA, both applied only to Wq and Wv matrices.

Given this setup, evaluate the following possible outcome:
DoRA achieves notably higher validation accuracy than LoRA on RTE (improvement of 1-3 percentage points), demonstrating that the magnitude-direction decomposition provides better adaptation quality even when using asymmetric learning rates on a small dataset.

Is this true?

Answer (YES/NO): NO